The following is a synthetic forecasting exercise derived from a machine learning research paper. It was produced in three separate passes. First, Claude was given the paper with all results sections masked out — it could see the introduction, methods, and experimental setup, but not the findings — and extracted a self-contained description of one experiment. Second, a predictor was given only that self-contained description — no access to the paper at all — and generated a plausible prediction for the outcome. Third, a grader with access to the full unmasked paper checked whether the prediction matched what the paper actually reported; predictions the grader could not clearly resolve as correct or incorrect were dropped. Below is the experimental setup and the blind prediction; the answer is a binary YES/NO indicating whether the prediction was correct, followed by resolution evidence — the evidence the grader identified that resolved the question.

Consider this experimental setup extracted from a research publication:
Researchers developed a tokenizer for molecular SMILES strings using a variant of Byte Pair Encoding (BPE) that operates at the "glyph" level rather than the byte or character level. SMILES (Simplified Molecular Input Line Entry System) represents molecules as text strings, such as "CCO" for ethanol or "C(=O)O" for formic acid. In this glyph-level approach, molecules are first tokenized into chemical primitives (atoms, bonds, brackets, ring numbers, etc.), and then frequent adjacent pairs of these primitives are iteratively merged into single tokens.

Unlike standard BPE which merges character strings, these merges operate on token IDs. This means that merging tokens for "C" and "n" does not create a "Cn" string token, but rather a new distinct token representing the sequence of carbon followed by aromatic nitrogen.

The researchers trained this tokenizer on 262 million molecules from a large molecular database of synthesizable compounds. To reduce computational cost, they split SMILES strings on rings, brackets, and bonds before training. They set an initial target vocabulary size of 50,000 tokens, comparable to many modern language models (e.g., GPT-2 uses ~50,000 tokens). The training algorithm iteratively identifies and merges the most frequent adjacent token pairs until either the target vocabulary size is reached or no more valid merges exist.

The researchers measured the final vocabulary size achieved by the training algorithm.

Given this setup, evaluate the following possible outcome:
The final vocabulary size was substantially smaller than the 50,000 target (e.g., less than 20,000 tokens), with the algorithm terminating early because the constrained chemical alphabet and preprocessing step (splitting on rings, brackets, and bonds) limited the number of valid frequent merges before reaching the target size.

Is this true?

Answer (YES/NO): YES